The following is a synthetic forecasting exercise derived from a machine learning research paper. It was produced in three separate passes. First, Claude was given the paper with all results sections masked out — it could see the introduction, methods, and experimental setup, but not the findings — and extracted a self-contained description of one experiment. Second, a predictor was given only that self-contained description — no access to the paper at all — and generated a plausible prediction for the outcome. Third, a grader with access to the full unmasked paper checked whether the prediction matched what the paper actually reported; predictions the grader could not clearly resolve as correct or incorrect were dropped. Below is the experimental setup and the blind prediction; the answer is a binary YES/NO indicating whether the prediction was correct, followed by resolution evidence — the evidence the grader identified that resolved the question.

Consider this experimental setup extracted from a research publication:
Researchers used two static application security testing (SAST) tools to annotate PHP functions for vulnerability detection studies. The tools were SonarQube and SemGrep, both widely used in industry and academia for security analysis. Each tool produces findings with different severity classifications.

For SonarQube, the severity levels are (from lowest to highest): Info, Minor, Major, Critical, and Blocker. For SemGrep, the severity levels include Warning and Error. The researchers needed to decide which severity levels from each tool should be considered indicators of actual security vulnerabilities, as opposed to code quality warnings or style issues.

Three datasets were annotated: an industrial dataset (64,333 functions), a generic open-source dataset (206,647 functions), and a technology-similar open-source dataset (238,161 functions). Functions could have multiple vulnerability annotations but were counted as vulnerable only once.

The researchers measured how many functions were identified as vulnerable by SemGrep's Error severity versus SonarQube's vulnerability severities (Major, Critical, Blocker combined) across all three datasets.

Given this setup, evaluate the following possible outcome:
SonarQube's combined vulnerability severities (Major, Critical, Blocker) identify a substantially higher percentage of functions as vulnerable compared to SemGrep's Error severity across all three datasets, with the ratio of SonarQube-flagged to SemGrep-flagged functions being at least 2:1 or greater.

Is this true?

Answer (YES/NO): YES